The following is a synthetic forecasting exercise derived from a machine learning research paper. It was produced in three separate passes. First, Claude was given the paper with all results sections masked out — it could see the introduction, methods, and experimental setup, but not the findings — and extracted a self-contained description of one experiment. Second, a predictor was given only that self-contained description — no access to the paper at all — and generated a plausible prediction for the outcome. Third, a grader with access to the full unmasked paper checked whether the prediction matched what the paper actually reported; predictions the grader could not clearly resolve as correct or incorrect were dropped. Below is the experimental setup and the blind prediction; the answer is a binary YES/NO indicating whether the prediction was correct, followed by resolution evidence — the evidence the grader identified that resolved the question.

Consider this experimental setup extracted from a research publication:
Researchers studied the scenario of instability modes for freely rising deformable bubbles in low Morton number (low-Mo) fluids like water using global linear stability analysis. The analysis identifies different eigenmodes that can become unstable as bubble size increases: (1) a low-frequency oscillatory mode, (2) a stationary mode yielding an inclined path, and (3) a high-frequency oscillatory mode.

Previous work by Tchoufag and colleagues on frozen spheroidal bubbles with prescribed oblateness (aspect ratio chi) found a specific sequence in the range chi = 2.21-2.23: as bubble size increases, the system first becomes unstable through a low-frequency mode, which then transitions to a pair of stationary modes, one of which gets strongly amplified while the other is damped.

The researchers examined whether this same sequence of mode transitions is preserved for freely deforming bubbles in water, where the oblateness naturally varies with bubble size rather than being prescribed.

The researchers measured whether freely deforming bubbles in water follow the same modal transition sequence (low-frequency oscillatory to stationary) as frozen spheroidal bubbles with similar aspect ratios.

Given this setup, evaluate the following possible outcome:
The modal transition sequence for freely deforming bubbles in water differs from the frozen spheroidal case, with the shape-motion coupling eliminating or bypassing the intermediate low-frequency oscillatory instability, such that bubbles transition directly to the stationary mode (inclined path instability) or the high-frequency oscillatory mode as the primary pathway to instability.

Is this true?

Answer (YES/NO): NO